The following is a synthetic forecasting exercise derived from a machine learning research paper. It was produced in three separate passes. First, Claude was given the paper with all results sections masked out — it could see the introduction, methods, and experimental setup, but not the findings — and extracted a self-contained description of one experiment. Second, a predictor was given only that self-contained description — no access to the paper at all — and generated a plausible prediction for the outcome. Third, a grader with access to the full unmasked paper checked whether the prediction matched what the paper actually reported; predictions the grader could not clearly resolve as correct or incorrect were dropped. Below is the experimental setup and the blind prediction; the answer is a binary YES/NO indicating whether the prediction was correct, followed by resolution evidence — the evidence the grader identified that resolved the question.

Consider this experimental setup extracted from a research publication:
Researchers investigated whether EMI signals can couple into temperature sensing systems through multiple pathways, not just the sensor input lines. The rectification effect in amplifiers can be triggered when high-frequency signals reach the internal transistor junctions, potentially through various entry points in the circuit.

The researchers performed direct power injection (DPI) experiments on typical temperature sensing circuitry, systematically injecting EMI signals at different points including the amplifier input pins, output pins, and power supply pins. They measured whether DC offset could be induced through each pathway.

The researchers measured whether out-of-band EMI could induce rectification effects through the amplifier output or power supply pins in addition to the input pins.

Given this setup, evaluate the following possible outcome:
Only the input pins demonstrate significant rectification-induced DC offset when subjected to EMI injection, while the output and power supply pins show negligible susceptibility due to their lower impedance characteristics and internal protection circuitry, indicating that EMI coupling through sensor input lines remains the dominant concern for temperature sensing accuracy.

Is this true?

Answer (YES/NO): NO